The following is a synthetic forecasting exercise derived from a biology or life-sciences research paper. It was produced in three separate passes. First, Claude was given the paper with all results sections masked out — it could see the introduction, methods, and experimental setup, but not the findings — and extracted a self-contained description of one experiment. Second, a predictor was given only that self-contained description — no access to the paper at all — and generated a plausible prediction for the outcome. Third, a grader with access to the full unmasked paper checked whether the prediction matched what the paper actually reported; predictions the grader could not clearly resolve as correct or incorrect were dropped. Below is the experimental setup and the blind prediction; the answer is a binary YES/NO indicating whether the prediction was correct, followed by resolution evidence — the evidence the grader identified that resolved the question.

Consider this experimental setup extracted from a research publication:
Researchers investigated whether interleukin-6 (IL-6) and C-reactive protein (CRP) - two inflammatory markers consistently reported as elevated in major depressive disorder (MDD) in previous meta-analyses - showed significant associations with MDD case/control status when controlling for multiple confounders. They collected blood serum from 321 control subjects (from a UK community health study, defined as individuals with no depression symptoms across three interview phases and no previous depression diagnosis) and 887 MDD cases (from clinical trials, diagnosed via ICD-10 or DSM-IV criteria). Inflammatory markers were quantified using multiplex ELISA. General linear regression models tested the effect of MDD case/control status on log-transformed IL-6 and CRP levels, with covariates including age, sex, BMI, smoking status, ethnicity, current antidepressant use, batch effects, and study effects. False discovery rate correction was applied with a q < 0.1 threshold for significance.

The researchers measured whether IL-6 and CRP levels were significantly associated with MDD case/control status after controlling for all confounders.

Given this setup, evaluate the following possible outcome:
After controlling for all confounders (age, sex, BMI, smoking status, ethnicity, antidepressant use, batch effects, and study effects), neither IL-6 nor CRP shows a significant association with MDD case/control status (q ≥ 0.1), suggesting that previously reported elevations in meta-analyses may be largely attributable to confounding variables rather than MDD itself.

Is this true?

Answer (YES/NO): YES